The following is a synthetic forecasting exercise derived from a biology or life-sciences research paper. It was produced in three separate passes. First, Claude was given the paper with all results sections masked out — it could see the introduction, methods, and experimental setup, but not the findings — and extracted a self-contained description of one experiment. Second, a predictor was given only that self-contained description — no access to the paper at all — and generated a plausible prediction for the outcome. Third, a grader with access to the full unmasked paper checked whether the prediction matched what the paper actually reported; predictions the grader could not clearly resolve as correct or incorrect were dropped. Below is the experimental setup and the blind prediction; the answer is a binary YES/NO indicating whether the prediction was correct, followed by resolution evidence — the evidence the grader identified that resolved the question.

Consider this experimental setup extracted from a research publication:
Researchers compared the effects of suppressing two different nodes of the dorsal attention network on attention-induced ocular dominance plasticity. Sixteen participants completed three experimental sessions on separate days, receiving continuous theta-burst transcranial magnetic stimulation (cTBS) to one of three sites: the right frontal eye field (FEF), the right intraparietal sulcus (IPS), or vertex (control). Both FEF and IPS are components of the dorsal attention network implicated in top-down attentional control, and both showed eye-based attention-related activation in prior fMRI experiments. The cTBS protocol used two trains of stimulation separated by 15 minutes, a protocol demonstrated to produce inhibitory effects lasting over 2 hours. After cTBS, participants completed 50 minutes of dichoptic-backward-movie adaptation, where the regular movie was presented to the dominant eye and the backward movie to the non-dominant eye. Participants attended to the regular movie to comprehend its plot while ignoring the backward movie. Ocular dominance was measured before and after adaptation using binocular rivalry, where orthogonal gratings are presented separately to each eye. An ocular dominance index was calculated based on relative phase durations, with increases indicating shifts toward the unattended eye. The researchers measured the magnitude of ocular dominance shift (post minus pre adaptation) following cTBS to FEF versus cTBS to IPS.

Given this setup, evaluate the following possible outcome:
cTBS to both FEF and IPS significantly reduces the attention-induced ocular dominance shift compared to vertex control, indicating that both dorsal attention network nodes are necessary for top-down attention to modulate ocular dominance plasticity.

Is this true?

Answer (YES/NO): NO